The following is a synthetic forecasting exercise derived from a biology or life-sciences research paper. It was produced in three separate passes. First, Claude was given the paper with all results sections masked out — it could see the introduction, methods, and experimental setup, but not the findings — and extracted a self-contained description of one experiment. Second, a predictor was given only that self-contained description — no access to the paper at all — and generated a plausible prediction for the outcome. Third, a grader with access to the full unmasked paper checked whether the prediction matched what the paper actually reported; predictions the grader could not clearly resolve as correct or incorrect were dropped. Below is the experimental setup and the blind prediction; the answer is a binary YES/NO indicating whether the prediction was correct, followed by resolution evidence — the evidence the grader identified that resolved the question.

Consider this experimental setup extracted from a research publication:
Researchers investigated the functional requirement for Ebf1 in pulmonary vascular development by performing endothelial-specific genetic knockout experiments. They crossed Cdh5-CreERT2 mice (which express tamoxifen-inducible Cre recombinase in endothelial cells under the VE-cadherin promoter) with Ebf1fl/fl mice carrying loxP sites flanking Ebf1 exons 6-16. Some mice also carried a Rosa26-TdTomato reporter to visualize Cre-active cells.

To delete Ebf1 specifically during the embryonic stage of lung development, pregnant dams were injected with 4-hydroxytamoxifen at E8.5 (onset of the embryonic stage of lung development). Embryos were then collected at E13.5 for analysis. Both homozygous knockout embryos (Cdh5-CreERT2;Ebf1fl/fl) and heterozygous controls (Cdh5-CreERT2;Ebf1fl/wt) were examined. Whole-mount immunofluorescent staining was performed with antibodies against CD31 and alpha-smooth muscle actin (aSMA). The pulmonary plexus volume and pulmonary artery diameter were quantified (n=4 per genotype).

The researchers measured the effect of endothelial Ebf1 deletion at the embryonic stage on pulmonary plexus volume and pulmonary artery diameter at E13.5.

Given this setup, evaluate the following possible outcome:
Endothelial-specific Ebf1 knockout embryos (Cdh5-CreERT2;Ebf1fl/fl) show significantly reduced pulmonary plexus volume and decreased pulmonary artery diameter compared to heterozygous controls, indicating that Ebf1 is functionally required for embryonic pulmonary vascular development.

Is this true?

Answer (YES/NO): YES